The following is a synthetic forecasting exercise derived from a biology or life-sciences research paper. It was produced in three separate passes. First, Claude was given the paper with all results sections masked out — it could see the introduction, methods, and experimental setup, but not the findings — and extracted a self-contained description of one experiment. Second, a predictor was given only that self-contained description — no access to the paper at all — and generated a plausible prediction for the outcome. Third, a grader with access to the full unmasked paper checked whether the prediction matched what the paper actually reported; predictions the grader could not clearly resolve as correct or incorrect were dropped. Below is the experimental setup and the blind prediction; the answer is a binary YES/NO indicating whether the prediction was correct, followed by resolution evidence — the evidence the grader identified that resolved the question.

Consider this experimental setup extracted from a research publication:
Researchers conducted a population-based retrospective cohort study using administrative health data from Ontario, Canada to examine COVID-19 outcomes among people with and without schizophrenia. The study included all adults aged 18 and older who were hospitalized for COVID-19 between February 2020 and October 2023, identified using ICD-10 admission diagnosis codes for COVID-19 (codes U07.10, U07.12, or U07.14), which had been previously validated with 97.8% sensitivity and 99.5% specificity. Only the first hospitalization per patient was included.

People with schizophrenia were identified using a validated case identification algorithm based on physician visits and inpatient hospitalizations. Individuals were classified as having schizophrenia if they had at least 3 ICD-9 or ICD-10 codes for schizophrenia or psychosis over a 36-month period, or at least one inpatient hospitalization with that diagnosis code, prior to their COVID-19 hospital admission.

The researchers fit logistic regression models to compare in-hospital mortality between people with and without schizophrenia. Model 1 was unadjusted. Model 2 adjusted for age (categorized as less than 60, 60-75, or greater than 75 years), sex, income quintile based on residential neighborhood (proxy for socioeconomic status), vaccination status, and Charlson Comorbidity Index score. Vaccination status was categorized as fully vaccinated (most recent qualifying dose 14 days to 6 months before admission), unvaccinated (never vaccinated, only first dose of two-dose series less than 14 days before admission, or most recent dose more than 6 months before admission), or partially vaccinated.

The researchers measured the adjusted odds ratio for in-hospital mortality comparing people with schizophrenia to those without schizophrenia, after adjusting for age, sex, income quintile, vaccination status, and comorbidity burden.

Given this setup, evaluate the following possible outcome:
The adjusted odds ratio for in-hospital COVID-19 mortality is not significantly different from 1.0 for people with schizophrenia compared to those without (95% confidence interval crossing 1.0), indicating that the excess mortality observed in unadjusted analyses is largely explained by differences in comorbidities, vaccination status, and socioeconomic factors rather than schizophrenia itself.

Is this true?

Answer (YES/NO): YES